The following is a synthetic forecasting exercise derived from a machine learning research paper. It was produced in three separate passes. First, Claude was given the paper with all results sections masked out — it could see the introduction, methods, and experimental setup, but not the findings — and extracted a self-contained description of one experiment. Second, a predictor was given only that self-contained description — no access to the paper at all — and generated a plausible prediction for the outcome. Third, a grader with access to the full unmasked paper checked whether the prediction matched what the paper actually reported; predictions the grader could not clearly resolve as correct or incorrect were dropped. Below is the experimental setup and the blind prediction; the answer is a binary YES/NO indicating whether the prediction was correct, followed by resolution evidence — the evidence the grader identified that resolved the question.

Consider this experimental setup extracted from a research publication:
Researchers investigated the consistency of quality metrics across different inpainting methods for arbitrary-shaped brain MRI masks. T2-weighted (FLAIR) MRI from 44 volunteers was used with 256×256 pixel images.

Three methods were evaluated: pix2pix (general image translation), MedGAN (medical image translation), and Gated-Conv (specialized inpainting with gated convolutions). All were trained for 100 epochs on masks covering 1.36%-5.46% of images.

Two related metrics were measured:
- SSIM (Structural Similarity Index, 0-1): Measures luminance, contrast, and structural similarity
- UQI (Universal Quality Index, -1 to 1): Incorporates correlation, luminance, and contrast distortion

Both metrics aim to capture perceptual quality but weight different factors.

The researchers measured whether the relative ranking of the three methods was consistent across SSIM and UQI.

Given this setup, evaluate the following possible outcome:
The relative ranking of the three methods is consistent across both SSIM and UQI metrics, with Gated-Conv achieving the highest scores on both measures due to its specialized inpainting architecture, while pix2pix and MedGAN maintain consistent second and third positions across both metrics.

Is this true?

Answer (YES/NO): NO